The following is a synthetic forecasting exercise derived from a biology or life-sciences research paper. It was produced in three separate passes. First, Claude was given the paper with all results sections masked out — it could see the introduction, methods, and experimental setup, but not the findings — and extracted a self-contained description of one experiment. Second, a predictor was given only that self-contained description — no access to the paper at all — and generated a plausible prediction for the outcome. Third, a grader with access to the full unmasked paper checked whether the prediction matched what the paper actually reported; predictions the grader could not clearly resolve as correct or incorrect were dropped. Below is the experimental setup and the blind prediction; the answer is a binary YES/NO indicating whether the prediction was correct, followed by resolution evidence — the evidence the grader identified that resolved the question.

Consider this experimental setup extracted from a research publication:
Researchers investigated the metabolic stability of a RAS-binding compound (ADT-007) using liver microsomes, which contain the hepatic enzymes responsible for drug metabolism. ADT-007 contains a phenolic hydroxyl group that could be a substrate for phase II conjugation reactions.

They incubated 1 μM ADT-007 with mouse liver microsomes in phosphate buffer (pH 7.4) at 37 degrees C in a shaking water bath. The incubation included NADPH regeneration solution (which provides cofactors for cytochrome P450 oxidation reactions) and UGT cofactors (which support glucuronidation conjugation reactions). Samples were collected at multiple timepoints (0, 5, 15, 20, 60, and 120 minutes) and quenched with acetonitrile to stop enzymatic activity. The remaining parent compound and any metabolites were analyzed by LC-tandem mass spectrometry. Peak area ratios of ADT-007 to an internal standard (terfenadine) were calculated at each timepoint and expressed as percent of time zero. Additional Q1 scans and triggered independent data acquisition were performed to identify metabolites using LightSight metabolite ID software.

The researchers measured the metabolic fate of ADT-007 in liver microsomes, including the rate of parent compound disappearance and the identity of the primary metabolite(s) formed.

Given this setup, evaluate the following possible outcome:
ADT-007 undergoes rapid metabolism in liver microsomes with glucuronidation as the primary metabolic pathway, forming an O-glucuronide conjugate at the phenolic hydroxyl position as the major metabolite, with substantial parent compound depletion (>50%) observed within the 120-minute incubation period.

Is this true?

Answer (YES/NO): YES